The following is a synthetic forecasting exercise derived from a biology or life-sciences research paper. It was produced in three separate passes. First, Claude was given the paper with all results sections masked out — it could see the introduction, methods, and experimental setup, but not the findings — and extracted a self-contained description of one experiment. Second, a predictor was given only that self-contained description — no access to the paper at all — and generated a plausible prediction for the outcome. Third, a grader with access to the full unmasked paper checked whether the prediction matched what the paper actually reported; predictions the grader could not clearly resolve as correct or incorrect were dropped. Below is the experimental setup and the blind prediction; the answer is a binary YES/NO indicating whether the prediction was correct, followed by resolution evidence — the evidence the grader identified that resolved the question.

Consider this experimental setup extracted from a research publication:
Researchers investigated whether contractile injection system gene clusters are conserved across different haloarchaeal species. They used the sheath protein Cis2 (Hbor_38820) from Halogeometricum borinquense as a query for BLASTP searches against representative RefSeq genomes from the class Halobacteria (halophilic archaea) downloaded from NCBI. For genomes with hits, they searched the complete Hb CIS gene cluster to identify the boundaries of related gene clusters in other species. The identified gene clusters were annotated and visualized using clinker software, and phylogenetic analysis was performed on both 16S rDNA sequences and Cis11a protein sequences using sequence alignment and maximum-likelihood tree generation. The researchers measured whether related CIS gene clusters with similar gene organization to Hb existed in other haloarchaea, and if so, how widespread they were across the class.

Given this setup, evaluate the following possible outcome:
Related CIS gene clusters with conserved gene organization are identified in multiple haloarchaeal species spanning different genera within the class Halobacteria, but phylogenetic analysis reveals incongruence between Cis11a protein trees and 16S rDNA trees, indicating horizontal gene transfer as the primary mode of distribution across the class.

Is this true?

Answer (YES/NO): YES